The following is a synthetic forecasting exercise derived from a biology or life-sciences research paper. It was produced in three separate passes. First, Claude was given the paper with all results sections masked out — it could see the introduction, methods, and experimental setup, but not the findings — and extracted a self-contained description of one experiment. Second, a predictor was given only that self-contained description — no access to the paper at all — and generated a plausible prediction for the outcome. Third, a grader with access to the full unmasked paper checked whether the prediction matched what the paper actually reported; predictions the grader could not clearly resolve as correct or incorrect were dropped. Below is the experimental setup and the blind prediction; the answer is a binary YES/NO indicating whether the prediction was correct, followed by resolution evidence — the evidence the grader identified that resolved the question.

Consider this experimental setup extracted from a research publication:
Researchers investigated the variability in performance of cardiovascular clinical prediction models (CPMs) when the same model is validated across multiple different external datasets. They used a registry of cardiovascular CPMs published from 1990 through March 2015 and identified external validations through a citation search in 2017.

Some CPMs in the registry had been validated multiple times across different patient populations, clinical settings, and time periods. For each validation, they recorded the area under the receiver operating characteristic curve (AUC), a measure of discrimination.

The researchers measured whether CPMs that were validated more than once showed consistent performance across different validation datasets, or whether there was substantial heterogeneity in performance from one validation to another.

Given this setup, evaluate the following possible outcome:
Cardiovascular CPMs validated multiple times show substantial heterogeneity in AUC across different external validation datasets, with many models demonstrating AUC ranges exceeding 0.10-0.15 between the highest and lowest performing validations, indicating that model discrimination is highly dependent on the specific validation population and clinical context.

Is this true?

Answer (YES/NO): YES